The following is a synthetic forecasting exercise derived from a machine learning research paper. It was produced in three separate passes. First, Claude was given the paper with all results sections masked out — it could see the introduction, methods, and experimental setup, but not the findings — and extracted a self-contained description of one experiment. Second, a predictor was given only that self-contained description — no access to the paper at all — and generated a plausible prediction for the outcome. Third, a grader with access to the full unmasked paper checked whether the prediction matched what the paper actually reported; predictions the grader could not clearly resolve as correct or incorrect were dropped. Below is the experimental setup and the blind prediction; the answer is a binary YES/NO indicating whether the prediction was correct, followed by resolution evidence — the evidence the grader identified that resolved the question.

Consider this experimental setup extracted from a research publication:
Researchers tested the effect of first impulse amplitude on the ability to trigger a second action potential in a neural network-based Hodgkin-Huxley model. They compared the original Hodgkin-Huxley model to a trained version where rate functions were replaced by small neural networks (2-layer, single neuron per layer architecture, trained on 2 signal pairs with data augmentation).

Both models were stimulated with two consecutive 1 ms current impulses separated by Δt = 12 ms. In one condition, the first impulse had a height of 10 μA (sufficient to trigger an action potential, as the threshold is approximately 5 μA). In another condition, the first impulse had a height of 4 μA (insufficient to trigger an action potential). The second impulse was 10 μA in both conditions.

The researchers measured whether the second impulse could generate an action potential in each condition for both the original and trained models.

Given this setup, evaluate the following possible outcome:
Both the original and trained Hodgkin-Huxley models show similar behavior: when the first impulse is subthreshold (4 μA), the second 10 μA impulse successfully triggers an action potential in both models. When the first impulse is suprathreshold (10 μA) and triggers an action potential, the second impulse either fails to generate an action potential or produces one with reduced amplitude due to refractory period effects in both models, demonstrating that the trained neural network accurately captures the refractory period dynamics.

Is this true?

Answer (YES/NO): YES